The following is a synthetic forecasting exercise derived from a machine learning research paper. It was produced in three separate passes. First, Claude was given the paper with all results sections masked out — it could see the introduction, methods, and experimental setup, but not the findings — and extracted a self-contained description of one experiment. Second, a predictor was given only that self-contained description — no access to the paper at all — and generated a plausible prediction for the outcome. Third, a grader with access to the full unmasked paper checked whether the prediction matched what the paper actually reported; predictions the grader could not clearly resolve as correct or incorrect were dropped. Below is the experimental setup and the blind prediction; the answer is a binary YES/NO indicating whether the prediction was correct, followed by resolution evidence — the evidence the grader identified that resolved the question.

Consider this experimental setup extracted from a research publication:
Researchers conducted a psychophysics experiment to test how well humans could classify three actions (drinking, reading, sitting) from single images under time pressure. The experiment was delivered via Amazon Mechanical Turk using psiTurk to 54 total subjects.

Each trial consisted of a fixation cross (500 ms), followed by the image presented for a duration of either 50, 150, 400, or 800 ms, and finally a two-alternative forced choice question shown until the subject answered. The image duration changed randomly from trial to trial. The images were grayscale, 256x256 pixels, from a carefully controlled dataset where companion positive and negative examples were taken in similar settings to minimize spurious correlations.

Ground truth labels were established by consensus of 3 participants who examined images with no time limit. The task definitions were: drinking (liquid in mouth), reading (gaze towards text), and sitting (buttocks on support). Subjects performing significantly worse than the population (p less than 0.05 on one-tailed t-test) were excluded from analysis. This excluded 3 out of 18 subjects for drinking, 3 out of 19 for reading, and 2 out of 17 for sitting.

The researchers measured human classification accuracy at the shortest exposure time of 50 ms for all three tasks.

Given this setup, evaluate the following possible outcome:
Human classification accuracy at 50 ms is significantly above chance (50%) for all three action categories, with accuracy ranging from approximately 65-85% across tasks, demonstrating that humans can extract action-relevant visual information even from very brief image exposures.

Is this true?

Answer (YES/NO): YES